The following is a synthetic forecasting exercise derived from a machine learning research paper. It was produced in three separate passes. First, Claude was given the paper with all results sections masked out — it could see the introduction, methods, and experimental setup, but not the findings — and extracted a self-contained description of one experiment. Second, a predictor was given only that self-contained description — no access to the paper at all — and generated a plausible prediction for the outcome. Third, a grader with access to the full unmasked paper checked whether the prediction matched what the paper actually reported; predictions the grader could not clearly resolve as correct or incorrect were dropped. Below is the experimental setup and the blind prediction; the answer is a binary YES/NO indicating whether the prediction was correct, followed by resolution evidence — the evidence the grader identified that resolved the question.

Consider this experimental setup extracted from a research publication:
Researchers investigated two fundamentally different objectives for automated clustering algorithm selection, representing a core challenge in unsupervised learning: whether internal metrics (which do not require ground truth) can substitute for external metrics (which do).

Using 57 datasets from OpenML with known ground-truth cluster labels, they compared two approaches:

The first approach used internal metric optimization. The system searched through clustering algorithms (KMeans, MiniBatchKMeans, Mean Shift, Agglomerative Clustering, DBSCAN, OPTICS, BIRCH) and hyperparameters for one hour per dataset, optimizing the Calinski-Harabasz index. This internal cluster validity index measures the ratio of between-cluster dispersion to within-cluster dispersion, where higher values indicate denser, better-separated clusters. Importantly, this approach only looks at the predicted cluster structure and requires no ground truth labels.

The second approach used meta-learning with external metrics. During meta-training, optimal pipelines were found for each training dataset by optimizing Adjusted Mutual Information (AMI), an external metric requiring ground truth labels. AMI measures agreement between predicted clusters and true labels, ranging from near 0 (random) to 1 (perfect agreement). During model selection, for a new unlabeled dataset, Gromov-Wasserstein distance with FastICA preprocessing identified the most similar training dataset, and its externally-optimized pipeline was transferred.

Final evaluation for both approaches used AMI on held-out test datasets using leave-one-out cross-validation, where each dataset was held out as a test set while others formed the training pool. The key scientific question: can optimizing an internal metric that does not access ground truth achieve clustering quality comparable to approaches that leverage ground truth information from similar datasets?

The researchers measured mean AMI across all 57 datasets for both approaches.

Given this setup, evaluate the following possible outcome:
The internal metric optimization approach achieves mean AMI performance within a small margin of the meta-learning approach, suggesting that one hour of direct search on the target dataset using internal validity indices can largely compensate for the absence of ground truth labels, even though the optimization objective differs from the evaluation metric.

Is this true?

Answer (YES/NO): NO